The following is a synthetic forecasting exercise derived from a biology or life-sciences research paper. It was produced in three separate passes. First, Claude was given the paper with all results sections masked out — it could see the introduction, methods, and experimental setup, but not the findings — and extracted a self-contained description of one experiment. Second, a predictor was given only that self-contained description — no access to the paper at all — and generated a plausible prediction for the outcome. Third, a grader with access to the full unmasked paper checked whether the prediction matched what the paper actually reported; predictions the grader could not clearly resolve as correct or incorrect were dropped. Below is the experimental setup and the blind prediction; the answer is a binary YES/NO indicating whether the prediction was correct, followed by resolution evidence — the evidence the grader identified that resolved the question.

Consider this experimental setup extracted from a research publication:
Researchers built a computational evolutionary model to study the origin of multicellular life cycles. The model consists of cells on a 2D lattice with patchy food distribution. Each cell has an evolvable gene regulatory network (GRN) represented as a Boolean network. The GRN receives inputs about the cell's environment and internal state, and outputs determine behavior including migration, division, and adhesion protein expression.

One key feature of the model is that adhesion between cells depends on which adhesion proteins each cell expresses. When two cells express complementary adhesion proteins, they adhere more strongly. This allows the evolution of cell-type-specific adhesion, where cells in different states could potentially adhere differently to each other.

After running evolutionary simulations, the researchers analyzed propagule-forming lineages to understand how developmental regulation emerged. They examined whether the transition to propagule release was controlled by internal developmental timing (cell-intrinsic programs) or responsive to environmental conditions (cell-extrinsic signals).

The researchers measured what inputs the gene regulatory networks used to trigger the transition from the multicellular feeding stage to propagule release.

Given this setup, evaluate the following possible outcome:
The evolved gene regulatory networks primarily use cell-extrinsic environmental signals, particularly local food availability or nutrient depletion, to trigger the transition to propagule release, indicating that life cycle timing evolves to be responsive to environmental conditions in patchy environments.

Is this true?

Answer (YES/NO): NO